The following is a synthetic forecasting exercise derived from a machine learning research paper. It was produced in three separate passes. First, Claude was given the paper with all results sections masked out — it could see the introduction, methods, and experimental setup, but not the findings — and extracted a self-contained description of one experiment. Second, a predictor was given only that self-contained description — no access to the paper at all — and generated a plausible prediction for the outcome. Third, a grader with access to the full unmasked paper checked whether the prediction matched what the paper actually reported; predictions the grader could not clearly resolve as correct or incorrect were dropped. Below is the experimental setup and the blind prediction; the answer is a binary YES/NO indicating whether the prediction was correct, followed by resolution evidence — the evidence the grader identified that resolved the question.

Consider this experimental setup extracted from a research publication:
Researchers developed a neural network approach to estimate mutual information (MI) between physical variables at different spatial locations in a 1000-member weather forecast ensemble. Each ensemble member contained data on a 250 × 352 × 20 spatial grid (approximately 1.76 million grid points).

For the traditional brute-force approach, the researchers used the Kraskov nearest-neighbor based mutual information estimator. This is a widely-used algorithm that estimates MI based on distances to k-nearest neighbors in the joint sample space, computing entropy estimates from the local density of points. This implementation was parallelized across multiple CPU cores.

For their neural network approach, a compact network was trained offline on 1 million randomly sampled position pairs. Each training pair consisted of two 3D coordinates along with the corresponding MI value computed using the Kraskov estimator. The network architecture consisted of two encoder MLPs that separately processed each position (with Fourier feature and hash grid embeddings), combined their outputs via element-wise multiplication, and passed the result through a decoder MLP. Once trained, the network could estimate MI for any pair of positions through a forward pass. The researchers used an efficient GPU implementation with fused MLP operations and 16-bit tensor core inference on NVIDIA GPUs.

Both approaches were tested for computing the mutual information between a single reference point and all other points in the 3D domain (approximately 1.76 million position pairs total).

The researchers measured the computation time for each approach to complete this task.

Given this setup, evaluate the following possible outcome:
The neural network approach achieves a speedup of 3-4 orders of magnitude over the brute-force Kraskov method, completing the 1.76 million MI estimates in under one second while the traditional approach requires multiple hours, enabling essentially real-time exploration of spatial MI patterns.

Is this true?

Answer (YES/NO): NO